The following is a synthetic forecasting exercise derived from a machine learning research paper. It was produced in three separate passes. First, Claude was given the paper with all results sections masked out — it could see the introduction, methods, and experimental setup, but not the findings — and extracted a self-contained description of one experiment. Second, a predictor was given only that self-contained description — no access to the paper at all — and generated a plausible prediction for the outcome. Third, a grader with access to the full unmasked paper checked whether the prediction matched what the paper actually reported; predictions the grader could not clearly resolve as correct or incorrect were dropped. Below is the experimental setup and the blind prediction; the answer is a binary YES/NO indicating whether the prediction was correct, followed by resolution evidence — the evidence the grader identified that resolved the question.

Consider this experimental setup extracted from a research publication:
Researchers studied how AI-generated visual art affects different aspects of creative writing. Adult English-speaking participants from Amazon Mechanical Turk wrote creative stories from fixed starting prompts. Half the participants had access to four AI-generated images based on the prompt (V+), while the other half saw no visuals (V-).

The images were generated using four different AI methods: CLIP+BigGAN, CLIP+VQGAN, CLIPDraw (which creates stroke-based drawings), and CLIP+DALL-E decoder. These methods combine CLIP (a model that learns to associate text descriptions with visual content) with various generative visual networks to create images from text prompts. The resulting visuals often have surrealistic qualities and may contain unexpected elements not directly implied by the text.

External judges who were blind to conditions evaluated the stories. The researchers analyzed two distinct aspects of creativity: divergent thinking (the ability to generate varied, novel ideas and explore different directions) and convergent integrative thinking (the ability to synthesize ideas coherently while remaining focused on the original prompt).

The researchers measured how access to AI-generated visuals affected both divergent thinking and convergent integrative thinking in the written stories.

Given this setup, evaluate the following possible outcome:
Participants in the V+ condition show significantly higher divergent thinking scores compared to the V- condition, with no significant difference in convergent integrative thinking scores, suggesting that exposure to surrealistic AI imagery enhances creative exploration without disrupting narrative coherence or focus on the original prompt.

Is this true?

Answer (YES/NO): NO